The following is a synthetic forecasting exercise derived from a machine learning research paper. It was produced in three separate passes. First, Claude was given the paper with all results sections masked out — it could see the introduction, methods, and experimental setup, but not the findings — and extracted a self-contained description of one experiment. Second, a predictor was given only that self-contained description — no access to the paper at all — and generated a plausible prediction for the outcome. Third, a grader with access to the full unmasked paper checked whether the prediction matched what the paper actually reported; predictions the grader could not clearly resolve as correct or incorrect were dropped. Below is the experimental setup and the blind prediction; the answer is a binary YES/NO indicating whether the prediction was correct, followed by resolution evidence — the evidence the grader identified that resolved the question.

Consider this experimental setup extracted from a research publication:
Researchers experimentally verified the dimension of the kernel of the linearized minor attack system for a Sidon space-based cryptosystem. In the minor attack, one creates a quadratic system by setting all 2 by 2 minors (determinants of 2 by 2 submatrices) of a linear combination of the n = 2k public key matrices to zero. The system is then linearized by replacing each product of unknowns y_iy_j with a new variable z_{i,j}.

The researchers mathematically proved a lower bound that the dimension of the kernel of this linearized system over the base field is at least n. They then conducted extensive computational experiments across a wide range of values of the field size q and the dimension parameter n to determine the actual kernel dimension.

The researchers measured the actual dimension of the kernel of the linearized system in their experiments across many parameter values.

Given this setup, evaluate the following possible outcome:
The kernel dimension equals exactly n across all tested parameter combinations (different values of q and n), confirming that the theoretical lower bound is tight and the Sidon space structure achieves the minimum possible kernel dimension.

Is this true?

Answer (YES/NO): NO